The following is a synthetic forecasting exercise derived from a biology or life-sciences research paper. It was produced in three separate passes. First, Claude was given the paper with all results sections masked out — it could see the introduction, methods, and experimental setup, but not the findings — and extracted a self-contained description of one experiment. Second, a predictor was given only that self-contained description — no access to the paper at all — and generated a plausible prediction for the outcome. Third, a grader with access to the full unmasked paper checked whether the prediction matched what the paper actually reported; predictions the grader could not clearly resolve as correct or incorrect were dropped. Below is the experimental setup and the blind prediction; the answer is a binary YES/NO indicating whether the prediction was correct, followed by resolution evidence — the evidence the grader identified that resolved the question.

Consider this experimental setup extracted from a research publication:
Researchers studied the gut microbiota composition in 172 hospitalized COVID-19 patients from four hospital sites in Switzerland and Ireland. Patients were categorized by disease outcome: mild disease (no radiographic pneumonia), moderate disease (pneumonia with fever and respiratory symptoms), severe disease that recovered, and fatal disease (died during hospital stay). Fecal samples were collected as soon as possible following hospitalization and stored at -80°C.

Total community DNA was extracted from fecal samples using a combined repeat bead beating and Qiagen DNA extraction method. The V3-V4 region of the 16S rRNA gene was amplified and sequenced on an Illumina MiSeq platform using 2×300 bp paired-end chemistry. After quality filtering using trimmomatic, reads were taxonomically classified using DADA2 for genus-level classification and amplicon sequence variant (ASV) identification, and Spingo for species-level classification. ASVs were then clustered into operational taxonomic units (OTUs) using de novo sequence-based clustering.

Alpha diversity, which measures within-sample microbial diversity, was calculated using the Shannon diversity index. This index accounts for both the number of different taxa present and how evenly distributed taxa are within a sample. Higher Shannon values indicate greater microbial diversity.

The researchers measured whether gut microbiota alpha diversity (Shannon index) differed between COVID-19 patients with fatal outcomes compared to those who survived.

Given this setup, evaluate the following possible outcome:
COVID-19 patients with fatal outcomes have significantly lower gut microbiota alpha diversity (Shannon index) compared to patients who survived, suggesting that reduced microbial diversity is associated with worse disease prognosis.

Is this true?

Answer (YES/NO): NO